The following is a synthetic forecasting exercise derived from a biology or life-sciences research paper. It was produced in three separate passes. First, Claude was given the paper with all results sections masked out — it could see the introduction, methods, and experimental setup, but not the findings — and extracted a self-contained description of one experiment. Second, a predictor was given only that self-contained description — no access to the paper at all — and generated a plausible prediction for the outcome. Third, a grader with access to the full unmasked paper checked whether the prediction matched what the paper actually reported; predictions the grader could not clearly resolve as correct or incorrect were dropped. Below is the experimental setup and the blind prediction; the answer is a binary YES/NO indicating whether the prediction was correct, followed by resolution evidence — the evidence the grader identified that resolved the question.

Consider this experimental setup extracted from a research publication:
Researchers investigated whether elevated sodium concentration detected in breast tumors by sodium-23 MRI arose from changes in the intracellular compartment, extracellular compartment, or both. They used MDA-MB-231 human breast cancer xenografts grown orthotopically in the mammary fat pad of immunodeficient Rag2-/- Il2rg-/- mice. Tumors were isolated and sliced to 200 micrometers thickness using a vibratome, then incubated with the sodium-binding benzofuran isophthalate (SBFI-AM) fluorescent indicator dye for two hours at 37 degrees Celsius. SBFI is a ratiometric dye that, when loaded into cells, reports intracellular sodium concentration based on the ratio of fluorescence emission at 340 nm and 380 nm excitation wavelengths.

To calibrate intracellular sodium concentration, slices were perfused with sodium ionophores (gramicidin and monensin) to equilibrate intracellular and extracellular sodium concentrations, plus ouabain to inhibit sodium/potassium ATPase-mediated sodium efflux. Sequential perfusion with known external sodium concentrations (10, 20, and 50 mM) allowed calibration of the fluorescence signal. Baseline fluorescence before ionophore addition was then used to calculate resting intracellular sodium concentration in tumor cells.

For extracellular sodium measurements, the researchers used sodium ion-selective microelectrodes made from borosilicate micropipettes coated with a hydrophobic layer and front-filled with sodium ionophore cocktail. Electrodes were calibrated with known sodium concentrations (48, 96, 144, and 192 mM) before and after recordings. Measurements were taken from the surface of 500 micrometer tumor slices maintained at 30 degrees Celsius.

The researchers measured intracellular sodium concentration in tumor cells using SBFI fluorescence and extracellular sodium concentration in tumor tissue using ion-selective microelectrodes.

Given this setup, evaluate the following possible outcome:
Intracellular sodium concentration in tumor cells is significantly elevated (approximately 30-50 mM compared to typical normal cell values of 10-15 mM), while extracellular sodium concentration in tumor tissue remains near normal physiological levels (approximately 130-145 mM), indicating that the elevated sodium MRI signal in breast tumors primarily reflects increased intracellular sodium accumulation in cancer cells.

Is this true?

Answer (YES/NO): NO